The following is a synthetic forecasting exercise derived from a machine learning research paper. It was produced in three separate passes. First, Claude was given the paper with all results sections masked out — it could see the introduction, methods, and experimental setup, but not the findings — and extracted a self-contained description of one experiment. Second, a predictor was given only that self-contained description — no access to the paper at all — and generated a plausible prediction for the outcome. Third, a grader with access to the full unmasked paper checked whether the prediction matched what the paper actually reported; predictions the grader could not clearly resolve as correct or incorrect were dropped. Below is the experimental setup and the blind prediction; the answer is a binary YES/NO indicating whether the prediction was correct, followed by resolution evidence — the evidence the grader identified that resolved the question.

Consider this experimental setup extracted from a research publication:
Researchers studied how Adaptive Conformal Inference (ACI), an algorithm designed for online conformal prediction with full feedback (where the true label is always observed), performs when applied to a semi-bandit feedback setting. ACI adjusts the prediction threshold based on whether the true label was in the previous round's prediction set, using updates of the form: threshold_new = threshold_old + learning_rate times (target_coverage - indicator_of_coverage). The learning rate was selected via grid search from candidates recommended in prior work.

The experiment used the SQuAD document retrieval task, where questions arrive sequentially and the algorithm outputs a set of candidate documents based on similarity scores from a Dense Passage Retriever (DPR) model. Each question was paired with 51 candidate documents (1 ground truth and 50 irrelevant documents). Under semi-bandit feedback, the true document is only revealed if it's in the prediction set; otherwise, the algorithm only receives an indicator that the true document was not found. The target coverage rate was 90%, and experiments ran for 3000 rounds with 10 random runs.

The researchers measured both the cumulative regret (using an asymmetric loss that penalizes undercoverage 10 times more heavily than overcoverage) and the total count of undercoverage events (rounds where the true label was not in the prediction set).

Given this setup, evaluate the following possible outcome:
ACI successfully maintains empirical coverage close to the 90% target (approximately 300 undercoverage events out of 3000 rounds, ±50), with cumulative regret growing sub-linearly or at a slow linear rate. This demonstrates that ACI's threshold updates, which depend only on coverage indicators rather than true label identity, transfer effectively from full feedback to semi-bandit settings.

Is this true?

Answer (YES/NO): NO